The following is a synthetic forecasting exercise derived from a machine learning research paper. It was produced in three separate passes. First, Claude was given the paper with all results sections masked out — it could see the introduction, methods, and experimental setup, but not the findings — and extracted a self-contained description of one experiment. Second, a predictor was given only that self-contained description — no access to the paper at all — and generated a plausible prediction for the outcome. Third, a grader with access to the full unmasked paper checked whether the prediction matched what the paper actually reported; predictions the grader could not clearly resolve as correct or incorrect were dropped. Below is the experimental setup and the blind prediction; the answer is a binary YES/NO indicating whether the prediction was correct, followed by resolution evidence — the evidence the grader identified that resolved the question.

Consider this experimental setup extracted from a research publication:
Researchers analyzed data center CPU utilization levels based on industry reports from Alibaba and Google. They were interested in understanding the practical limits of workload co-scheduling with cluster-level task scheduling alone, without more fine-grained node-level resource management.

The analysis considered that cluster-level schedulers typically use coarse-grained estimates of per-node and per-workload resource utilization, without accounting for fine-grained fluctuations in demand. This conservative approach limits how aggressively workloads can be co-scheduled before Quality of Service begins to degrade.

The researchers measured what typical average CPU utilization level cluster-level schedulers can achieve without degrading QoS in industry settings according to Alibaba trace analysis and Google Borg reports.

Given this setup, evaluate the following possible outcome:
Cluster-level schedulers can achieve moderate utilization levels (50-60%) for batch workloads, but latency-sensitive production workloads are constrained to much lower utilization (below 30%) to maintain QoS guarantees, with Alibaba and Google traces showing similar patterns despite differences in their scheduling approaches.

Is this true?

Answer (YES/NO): NO